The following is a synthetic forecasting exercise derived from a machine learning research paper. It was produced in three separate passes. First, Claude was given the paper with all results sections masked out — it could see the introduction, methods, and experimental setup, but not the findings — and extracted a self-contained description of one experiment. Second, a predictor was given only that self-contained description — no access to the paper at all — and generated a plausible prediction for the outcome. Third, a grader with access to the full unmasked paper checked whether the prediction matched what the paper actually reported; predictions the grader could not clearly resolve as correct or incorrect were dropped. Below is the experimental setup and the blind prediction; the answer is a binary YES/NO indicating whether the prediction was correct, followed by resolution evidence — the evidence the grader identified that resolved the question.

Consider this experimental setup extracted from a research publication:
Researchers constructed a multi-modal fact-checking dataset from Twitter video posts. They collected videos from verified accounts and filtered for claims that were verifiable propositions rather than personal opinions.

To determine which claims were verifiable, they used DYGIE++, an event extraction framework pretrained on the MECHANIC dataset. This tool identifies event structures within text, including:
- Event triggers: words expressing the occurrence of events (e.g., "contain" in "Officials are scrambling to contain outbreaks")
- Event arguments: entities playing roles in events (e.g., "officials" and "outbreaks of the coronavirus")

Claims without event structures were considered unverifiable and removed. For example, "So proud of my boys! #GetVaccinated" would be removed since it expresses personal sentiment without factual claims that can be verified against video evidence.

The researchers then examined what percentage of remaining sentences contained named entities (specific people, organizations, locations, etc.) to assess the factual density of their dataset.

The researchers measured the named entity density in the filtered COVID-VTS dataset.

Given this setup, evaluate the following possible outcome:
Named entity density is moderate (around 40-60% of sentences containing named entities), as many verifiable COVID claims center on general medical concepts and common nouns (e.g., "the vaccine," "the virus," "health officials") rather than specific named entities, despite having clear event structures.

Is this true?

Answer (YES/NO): NO